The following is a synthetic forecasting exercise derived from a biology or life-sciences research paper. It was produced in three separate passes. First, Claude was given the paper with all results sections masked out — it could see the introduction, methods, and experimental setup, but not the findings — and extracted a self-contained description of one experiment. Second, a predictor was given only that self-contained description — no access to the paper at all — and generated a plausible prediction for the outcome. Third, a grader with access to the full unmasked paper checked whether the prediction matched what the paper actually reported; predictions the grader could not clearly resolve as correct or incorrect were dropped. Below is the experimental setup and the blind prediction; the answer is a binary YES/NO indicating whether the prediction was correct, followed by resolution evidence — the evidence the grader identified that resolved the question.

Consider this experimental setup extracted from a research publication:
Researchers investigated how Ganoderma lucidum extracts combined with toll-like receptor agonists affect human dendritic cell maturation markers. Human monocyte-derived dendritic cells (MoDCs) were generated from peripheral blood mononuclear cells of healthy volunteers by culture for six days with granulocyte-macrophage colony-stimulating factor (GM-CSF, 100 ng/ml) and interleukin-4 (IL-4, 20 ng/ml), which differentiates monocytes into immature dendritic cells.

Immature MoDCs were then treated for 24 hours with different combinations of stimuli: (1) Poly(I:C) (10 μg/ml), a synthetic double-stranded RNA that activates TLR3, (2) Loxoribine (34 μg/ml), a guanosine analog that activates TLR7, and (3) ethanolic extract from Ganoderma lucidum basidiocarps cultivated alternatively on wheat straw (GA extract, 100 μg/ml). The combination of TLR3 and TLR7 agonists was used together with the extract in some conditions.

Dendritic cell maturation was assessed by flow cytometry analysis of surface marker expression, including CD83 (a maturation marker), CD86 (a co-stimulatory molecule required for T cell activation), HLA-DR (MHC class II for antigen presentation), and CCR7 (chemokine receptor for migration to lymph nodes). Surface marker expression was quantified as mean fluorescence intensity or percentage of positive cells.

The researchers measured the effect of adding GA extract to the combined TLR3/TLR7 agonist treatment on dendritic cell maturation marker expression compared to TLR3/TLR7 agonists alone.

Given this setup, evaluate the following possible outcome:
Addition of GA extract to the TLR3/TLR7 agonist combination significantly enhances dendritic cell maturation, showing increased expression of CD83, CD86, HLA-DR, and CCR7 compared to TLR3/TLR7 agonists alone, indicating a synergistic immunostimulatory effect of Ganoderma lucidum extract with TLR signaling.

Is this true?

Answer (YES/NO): YES